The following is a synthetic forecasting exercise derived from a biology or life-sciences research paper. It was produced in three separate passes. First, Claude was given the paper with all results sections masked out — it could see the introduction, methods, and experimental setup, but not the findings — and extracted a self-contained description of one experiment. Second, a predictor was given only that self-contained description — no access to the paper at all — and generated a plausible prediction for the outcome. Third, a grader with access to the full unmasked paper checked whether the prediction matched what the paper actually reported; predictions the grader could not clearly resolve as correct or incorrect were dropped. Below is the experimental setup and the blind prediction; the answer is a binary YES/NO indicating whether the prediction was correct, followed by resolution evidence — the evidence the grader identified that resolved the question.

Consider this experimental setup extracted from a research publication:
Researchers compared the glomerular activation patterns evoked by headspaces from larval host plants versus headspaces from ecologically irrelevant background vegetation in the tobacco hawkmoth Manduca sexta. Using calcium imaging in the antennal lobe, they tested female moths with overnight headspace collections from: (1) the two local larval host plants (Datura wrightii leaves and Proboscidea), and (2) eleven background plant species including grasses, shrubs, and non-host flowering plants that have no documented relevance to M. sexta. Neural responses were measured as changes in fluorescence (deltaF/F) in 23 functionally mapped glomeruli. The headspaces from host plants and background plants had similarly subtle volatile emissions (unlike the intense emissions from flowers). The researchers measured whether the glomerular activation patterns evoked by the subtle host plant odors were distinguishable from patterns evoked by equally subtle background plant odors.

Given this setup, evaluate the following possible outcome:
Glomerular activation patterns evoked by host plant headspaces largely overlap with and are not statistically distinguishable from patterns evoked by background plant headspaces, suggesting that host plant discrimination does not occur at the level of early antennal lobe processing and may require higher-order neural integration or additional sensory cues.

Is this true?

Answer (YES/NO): NO